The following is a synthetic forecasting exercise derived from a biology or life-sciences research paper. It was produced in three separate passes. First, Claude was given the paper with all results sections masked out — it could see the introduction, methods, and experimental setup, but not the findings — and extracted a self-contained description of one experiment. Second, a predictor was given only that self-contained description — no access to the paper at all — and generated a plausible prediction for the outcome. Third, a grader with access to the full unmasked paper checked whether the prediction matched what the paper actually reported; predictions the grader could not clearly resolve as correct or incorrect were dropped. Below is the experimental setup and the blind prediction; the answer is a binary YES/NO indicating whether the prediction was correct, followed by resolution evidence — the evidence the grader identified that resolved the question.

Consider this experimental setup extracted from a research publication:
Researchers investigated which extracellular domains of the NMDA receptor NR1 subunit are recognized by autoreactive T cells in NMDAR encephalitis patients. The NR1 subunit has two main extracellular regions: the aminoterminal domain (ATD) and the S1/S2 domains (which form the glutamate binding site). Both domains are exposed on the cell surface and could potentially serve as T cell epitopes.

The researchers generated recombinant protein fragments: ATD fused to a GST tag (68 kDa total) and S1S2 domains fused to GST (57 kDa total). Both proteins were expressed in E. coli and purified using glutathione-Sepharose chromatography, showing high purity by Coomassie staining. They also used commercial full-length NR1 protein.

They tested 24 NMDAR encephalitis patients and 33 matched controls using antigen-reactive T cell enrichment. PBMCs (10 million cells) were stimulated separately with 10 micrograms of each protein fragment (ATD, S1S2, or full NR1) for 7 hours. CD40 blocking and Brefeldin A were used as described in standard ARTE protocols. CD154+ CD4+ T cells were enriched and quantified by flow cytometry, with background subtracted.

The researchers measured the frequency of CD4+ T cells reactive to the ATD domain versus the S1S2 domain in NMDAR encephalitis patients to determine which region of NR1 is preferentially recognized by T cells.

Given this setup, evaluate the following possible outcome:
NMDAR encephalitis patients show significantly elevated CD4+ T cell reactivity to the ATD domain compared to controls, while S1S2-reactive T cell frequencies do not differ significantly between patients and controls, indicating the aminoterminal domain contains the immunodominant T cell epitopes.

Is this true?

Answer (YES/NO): NO